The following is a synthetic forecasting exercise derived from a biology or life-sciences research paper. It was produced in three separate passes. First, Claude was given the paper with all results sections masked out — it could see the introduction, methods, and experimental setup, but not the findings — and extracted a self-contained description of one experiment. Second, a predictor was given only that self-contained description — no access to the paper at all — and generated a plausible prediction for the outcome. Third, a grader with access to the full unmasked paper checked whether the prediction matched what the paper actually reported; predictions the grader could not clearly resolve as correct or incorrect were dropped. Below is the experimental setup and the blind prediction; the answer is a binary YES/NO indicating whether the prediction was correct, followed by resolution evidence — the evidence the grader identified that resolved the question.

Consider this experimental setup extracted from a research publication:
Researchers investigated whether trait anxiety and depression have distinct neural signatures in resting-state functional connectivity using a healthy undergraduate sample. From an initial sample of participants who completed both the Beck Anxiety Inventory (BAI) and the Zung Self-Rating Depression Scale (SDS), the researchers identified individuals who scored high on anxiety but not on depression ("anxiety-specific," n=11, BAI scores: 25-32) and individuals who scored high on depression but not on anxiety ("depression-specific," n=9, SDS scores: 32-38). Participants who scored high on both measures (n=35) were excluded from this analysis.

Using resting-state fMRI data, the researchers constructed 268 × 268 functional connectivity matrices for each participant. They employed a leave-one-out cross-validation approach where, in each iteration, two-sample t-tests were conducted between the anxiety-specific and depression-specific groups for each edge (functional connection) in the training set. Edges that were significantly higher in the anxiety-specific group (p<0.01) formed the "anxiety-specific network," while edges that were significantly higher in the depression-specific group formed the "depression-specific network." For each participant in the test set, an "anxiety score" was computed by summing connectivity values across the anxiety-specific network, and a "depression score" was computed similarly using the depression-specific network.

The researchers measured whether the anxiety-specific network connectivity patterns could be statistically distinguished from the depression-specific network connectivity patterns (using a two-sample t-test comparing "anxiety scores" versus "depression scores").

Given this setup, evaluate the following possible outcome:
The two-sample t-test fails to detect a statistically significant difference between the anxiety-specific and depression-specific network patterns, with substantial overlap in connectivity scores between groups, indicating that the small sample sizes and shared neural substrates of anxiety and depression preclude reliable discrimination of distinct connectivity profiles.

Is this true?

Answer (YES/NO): NO